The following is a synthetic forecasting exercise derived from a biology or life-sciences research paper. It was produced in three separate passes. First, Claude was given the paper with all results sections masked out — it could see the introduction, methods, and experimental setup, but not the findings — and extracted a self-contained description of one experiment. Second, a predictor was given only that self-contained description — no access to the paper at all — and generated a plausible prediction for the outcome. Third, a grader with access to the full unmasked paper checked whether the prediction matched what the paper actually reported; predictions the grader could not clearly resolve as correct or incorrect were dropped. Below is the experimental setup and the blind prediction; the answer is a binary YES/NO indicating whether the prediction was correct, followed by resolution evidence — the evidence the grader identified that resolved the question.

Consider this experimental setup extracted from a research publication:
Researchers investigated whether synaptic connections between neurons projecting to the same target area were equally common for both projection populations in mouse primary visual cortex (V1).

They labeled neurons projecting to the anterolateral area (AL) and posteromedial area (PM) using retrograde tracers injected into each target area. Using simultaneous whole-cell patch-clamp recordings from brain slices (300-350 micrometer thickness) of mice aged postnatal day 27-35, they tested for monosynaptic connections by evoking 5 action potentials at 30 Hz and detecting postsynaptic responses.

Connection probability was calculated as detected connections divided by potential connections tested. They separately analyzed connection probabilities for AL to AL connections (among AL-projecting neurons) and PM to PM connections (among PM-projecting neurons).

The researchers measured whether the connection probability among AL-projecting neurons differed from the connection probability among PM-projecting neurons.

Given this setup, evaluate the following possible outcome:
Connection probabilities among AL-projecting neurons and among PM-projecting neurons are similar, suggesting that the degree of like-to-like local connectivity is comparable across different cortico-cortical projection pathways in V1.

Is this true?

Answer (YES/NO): YES